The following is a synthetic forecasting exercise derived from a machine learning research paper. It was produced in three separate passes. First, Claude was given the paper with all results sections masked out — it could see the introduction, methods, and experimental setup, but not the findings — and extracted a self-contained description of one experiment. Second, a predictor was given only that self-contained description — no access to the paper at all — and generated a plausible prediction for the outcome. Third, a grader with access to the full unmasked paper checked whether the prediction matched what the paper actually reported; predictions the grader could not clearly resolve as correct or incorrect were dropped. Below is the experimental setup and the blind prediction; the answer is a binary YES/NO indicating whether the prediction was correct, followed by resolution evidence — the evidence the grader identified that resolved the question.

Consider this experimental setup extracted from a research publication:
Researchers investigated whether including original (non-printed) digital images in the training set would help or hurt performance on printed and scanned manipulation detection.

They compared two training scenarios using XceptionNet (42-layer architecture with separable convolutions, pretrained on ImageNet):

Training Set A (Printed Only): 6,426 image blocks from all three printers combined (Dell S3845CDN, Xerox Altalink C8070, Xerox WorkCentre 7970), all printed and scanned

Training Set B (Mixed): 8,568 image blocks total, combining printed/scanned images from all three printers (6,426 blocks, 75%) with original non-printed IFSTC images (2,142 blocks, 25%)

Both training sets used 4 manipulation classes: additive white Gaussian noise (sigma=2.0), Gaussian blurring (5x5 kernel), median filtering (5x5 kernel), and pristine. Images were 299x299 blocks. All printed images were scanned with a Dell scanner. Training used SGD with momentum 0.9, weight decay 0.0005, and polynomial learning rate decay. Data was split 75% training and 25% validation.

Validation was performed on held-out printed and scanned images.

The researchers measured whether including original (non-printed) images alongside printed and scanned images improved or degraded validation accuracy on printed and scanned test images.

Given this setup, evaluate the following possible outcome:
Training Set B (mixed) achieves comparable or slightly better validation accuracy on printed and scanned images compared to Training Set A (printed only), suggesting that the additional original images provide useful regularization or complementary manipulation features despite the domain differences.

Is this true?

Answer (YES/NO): NO